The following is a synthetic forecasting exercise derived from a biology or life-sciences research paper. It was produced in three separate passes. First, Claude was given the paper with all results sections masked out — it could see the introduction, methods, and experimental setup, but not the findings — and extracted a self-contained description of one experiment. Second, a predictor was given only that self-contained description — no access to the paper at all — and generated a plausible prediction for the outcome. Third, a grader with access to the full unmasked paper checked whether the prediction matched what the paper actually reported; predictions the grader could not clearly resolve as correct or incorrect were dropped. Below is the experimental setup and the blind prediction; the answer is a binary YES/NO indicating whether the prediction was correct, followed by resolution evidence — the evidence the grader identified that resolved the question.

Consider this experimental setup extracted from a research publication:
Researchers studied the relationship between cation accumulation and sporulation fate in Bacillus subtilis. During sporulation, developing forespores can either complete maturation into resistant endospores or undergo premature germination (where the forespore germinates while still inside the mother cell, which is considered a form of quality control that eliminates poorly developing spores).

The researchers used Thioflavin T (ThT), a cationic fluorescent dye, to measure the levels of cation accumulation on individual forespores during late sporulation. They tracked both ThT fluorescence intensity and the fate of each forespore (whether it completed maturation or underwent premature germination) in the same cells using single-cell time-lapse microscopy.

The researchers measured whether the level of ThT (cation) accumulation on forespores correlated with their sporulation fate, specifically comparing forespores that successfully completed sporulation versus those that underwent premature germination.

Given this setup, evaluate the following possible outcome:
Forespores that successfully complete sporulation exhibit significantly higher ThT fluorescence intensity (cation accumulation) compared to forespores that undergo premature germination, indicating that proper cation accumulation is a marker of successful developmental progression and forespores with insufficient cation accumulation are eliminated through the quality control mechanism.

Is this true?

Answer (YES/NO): YES